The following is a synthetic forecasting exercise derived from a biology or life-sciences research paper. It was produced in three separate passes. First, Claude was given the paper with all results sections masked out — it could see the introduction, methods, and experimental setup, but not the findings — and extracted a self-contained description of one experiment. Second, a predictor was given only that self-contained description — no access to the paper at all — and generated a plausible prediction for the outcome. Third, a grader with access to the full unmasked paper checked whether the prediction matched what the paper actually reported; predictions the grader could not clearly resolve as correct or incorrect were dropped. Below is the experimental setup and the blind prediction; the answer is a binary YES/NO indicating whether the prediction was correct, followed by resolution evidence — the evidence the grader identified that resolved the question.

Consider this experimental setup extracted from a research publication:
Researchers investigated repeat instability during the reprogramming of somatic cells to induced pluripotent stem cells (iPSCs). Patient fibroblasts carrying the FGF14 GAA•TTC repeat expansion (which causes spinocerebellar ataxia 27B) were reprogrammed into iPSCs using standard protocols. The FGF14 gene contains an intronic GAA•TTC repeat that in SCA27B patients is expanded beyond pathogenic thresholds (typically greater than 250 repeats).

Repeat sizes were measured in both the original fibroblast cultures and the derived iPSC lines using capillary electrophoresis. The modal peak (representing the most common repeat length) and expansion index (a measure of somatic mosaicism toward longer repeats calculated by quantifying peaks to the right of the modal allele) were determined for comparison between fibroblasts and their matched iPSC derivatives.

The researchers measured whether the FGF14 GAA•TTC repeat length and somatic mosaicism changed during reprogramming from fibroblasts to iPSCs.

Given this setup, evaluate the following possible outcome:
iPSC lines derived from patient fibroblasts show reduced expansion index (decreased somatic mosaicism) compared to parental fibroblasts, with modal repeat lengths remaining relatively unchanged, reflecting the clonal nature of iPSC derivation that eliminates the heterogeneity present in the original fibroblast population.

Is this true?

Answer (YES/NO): NO